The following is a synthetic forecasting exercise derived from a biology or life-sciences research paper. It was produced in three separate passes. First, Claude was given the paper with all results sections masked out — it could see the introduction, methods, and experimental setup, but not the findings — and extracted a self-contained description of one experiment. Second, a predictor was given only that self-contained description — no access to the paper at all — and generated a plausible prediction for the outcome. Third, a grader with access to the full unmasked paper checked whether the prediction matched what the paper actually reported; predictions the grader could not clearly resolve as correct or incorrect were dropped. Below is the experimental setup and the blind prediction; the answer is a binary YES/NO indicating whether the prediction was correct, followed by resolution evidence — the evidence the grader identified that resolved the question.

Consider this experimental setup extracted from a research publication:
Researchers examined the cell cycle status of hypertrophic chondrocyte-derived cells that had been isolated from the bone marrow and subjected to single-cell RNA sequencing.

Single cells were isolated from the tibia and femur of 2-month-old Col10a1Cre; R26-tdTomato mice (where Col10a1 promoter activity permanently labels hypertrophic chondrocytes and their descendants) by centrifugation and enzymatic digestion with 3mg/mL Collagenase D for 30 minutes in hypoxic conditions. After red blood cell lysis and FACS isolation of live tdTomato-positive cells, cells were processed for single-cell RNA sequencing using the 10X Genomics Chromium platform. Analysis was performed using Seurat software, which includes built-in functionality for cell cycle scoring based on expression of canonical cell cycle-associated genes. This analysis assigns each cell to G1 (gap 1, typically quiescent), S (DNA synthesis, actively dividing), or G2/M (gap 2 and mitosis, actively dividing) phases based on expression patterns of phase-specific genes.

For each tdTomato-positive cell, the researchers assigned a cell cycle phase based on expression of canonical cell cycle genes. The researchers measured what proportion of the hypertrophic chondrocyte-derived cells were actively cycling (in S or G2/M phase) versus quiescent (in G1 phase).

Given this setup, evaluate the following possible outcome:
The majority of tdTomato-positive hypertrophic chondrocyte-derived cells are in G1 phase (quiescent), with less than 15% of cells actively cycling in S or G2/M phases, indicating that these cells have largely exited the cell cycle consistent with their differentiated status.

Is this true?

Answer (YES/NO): NO